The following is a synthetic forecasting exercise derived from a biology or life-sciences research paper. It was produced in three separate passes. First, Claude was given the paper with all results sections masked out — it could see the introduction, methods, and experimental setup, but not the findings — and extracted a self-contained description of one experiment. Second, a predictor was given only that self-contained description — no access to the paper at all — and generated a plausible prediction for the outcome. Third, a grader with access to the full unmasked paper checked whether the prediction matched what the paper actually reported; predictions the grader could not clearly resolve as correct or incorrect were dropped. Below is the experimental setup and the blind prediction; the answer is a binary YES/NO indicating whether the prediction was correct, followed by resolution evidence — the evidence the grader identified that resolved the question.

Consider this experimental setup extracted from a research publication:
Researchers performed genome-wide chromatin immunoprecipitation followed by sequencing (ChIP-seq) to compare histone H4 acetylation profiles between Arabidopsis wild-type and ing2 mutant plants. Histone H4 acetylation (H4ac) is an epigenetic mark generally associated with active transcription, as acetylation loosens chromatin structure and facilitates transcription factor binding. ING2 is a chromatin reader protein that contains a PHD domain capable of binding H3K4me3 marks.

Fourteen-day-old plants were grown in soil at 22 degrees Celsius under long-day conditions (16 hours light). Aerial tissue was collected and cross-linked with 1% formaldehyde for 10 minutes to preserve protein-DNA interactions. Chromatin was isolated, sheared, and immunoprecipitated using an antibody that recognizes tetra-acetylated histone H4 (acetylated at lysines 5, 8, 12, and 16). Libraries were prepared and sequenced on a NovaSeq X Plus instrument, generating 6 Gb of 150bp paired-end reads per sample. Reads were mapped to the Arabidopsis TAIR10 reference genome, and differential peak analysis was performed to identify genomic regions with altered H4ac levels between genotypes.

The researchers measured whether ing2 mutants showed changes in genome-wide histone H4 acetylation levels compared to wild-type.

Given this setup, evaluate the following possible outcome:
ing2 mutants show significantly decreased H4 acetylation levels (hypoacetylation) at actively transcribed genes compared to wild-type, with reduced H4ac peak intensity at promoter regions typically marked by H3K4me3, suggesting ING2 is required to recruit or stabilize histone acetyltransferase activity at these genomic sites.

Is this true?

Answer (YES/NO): YES